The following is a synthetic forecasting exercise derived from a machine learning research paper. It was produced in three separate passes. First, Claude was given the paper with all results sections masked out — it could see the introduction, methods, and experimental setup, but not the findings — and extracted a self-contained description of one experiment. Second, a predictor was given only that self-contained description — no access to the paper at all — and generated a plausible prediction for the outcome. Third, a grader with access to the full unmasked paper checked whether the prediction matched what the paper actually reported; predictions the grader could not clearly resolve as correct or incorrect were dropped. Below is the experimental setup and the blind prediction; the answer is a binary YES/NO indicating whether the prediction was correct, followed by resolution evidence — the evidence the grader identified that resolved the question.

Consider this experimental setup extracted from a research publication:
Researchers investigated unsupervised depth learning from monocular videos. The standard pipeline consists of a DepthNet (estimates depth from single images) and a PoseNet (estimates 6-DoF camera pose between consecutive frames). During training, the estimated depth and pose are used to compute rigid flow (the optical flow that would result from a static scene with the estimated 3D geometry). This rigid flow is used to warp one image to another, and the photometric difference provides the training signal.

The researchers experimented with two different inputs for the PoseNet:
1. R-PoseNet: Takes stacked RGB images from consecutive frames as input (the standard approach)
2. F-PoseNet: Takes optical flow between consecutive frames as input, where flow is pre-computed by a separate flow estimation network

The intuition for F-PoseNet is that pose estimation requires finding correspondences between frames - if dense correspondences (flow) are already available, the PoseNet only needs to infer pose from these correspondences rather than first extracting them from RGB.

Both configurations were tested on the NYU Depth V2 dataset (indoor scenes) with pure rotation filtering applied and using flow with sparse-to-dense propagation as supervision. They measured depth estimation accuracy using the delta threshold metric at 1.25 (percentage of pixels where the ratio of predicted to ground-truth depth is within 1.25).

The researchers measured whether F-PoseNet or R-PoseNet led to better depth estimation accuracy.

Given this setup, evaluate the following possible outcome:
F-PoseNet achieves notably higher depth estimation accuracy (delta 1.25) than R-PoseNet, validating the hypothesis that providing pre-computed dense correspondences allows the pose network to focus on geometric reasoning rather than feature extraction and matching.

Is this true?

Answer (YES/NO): YES